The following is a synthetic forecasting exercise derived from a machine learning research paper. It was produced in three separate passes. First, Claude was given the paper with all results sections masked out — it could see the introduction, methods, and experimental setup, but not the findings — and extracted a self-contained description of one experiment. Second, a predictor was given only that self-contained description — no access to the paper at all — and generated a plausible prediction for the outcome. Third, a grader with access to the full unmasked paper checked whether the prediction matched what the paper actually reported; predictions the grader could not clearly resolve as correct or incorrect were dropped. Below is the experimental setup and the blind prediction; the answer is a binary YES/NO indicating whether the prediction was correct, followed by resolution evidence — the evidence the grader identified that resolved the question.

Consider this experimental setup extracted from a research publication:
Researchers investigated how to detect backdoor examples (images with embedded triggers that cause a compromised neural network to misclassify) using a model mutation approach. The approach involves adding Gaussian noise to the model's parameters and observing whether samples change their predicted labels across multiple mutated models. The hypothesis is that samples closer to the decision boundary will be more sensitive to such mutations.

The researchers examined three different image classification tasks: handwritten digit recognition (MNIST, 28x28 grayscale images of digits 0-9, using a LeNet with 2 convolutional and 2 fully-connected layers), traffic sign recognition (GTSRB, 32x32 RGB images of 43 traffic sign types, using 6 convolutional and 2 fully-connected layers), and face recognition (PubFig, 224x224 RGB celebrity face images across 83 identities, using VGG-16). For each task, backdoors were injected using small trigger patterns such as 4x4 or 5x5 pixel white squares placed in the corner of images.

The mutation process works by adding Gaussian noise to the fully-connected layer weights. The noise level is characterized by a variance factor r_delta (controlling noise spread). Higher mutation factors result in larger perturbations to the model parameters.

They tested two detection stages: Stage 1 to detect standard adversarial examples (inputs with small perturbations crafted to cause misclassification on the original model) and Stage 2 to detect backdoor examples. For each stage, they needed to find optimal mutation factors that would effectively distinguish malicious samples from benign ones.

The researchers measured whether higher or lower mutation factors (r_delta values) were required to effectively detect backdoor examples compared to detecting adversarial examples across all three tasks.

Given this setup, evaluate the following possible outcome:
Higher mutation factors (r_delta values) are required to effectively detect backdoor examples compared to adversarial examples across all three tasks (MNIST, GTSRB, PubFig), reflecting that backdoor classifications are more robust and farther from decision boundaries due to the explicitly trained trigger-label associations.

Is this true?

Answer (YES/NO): YES